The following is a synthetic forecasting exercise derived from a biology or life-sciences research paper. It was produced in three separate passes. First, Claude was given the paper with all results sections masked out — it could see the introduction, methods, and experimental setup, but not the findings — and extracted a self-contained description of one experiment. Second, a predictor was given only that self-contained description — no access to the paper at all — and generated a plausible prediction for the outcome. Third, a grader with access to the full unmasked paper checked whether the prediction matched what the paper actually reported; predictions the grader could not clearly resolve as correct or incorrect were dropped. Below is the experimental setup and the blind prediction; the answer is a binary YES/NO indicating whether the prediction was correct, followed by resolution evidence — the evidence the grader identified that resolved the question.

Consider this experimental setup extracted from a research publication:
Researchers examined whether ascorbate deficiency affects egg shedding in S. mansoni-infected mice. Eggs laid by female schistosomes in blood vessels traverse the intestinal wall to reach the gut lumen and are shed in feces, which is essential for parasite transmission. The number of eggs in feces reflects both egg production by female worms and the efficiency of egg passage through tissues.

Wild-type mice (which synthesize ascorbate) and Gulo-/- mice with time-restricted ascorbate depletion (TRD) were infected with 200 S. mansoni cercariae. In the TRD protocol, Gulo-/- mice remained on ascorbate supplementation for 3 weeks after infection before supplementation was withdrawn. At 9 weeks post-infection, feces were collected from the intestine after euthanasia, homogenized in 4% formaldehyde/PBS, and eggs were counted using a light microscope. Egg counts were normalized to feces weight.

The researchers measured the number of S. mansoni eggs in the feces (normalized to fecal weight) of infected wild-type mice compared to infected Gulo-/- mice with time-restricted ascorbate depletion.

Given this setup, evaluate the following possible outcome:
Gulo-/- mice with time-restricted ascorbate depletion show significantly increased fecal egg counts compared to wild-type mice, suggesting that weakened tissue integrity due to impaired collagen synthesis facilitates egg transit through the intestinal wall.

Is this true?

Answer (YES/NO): NO